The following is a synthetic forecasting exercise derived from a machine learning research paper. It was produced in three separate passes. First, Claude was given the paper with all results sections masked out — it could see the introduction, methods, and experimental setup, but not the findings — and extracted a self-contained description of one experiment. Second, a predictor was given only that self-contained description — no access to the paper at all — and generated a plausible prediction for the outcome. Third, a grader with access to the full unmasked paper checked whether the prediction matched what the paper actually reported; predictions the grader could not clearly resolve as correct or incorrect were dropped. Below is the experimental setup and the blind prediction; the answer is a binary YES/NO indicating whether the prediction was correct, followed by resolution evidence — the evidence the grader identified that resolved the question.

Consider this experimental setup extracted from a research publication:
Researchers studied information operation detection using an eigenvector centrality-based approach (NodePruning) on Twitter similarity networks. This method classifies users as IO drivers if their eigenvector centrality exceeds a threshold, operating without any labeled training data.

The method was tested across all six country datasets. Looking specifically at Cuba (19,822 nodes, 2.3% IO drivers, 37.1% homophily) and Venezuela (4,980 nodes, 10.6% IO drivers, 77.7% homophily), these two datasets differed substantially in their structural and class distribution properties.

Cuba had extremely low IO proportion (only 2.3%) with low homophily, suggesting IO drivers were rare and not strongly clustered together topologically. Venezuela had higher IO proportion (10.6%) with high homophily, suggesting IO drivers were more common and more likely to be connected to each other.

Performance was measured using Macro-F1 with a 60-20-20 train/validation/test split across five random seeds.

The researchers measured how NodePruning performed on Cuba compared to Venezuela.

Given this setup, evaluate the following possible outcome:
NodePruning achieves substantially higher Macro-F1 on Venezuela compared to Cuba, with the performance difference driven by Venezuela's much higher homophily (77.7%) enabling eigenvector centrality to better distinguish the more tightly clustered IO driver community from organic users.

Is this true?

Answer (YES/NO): YES